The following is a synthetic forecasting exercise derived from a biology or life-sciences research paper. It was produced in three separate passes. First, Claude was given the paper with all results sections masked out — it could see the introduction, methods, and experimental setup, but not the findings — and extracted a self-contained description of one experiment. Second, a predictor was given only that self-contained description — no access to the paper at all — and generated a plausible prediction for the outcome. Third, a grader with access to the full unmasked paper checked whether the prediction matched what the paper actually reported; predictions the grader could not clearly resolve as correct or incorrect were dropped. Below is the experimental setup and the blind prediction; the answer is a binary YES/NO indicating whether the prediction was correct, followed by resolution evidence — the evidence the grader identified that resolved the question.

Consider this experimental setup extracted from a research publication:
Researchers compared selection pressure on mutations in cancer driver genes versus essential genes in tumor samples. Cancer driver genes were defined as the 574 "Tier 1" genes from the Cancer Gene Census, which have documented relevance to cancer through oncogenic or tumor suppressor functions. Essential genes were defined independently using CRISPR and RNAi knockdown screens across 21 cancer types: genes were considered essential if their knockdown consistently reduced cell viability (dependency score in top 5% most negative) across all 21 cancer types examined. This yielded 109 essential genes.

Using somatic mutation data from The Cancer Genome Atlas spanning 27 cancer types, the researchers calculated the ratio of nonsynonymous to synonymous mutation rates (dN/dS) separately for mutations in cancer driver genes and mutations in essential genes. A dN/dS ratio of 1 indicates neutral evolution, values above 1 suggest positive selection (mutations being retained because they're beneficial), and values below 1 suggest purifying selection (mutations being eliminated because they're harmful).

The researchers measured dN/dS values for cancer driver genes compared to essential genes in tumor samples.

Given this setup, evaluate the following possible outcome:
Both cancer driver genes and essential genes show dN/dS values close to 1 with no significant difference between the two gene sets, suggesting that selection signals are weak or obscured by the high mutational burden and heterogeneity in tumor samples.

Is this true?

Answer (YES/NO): NO